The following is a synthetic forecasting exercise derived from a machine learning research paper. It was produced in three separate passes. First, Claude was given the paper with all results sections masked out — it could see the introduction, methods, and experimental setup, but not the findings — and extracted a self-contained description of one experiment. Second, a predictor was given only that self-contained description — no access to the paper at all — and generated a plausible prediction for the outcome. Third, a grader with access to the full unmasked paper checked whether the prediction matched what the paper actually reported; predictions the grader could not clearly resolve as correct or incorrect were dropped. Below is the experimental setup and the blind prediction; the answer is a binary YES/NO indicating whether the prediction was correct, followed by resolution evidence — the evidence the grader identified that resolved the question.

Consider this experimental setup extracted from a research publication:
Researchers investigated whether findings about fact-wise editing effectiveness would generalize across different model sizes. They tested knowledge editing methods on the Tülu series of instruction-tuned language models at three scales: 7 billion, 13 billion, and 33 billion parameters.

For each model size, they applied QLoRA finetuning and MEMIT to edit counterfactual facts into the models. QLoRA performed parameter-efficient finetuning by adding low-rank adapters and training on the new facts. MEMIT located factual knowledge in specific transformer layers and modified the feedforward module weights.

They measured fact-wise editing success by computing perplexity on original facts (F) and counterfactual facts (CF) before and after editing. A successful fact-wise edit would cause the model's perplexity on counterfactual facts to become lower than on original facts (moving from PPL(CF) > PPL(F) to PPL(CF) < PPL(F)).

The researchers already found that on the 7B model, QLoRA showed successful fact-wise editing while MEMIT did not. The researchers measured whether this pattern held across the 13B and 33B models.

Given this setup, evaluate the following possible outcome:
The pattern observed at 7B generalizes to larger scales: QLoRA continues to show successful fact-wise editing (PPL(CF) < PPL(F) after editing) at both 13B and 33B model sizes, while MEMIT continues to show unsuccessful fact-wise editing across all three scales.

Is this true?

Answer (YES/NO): YES